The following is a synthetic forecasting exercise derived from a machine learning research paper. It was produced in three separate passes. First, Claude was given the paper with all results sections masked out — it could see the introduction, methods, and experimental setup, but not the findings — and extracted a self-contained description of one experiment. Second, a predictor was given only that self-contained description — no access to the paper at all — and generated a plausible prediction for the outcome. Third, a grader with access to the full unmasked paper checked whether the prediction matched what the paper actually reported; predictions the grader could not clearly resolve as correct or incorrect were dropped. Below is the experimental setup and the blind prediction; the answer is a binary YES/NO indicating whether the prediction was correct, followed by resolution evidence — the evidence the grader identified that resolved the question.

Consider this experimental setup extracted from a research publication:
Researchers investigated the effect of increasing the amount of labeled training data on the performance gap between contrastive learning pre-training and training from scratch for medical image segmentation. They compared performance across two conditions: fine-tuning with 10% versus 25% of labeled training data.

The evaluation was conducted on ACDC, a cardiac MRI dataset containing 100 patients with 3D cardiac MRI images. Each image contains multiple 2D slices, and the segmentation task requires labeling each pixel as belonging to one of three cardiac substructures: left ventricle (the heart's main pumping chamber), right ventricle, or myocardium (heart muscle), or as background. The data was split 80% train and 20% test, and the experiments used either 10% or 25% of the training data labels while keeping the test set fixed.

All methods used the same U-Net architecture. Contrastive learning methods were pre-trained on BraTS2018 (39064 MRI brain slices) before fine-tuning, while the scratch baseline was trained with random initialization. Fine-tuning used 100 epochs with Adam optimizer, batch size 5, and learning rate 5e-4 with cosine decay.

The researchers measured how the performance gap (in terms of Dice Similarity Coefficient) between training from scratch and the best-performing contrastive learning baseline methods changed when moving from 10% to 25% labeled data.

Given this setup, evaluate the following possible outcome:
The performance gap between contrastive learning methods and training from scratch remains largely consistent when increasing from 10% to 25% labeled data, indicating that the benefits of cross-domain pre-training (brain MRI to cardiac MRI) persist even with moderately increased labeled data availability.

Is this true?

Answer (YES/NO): NO